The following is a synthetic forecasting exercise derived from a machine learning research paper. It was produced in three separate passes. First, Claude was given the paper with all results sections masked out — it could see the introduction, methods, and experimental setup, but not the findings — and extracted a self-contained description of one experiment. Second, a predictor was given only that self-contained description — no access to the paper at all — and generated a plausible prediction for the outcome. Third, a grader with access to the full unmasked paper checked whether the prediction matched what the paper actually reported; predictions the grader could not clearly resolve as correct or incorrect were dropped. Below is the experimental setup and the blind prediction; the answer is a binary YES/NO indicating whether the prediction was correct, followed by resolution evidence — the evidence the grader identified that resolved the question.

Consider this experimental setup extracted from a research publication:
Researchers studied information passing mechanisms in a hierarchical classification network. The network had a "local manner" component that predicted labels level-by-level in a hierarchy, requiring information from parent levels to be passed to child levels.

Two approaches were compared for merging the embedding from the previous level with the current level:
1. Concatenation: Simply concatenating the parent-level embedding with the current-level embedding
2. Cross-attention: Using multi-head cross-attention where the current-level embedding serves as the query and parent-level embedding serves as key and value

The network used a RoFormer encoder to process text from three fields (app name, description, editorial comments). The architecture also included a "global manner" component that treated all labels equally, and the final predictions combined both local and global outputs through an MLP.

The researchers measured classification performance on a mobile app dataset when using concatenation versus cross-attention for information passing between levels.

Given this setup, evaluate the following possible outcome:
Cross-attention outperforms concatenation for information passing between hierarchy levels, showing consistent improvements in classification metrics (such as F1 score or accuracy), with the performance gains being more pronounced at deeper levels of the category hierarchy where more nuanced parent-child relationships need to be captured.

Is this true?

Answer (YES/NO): NO